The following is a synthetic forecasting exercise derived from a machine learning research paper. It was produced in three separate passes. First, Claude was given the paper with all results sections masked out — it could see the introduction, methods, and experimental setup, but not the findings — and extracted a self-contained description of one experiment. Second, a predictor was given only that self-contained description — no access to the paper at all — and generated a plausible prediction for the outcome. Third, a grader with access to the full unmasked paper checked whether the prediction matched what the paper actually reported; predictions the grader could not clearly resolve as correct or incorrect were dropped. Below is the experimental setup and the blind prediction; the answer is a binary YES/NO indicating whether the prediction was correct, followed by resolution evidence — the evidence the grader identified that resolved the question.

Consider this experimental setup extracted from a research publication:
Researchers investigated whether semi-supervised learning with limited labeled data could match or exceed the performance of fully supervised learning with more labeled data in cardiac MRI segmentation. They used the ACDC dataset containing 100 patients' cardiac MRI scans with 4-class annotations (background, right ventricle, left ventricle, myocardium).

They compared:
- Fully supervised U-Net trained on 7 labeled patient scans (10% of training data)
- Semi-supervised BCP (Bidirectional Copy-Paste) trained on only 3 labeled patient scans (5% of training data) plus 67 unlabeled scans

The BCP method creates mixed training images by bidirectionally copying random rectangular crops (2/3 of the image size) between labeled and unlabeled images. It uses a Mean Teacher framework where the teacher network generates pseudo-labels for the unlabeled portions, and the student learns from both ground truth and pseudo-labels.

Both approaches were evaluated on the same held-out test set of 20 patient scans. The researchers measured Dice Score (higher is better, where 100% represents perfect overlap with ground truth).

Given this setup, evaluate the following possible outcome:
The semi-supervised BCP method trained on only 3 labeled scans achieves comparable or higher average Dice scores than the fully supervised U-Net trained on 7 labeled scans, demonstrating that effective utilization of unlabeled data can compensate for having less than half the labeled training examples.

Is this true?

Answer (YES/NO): YES